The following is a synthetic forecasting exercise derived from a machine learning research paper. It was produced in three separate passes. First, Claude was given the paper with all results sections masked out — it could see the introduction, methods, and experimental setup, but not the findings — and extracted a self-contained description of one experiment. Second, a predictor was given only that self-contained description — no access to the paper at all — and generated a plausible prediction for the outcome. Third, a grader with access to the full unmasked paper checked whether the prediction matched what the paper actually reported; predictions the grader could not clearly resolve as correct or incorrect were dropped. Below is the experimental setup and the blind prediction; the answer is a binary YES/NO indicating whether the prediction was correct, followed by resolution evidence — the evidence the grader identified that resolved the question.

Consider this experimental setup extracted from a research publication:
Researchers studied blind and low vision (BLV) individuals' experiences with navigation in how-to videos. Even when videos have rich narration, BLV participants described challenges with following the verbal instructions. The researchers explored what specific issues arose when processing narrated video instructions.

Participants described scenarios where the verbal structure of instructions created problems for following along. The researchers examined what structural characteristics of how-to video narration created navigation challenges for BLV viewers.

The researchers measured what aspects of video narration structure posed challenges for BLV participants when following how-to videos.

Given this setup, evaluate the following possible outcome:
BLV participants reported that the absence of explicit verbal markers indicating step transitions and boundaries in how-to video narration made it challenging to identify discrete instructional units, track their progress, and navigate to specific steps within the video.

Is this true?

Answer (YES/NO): NO